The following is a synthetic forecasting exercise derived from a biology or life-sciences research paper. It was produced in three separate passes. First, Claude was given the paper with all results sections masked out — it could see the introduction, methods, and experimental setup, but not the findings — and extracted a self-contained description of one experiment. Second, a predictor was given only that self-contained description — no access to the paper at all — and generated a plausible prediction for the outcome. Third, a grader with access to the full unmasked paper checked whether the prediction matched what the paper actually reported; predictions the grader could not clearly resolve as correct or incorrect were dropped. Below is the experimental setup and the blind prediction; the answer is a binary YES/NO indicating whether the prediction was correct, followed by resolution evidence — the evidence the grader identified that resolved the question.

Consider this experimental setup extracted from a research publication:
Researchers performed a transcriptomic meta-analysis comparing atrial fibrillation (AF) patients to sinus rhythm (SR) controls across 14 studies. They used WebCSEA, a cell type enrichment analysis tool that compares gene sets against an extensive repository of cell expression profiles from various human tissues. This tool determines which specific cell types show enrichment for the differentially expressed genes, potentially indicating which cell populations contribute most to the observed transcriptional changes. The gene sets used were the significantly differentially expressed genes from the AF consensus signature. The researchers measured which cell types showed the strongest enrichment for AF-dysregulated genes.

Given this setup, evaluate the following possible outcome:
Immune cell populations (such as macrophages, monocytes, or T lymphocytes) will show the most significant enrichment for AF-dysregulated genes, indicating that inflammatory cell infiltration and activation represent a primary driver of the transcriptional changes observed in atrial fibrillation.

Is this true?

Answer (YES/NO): NO